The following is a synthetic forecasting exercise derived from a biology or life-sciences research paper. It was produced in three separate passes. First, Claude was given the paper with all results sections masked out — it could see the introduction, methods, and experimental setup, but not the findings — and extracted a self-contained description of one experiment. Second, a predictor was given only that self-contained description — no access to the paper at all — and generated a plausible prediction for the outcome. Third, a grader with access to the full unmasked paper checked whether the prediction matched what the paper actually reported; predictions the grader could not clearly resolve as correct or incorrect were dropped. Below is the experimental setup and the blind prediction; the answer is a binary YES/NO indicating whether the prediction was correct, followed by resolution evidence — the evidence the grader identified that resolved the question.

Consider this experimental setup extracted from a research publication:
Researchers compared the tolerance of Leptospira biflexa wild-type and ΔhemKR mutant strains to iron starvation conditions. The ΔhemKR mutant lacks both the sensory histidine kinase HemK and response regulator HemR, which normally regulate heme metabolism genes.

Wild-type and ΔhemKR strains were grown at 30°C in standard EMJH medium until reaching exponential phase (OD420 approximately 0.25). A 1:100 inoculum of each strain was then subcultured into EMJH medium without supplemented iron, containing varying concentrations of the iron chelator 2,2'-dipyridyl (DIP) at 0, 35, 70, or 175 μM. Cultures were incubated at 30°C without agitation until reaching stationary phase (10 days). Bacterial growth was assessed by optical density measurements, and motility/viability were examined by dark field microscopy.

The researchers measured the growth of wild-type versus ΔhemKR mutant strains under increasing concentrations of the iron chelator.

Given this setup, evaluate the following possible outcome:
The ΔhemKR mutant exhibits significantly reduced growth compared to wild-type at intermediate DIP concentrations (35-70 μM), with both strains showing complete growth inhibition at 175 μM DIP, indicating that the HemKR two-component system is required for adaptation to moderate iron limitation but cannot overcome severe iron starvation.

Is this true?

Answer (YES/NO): NO